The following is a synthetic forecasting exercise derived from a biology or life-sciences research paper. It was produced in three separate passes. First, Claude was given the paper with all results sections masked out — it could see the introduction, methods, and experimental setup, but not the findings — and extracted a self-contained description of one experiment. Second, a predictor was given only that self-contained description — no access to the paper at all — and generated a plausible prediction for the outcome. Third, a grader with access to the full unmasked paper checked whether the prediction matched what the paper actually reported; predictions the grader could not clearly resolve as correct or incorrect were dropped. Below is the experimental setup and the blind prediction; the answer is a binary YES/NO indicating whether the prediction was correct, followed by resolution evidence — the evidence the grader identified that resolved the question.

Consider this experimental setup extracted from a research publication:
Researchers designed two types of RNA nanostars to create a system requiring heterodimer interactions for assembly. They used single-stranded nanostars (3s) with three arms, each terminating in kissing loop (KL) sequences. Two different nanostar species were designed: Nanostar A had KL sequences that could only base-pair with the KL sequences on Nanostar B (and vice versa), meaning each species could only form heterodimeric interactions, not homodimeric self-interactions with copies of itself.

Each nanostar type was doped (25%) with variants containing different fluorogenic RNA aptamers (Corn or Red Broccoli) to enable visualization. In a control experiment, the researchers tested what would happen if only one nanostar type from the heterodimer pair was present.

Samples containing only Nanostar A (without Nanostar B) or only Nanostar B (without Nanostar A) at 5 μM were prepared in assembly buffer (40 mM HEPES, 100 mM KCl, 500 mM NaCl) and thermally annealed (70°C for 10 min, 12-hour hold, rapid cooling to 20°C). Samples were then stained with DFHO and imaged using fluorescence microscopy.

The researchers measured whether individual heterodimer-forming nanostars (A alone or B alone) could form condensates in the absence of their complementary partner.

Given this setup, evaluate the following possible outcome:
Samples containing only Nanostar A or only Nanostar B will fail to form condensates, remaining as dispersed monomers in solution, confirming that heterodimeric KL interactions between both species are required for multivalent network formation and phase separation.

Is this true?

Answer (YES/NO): YES